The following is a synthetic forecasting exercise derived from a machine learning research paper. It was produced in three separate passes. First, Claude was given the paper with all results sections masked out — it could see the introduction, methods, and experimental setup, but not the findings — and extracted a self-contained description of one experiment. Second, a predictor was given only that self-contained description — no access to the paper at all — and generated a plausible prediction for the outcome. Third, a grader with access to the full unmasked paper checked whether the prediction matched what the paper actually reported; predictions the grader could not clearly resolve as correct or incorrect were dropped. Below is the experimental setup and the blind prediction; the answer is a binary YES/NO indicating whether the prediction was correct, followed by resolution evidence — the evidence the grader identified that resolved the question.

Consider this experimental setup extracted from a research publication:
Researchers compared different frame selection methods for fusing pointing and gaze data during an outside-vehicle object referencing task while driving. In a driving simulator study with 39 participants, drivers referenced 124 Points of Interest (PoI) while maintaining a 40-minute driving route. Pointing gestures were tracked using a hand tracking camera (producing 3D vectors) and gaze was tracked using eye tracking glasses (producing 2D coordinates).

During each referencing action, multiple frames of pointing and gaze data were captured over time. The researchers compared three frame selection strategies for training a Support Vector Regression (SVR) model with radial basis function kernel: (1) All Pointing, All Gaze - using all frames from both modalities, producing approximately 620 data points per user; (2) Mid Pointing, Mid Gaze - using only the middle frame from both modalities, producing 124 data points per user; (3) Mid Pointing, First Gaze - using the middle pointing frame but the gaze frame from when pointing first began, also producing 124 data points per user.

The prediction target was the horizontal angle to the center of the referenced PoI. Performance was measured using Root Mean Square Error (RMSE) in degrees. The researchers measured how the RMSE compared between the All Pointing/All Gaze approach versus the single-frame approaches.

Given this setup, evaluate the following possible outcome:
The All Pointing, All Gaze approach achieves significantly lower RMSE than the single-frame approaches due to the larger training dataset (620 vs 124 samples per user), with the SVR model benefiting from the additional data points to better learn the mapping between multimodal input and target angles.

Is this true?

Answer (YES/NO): NO